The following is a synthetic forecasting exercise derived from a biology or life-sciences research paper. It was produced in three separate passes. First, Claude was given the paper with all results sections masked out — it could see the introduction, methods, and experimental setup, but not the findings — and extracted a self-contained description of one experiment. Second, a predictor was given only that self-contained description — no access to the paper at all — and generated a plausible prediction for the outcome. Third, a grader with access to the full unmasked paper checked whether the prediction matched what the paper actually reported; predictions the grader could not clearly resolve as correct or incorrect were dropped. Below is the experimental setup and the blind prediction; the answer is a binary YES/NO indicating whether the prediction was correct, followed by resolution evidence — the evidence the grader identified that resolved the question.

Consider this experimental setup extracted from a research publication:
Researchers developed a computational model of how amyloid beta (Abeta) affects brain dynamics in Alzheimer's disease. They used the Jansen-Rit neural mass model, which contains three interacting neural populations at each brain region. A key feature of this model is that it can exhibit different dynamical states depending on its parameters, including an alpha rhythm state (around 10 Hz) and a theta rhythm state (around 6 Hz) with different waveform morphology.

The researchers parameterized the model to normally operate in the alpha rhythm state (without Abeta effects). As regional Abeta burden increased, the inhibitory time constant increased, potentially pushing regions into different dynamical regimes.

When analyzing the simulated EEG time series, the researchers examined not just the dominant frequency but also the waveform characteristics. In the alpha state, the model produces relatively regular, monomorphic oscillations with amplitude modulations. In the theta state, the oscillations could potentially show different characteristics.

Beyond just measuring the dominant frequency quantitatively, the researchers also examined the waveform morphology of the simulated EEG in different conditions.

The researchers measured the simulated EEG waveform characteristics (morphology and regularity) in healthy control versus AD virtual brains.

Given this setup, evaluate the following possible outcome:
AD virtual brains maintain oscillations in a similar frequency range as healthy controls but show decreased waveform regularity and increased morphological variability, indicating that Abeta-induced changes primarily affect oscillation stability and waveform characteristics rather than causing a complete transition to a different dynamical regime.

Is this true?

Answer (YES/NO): NO